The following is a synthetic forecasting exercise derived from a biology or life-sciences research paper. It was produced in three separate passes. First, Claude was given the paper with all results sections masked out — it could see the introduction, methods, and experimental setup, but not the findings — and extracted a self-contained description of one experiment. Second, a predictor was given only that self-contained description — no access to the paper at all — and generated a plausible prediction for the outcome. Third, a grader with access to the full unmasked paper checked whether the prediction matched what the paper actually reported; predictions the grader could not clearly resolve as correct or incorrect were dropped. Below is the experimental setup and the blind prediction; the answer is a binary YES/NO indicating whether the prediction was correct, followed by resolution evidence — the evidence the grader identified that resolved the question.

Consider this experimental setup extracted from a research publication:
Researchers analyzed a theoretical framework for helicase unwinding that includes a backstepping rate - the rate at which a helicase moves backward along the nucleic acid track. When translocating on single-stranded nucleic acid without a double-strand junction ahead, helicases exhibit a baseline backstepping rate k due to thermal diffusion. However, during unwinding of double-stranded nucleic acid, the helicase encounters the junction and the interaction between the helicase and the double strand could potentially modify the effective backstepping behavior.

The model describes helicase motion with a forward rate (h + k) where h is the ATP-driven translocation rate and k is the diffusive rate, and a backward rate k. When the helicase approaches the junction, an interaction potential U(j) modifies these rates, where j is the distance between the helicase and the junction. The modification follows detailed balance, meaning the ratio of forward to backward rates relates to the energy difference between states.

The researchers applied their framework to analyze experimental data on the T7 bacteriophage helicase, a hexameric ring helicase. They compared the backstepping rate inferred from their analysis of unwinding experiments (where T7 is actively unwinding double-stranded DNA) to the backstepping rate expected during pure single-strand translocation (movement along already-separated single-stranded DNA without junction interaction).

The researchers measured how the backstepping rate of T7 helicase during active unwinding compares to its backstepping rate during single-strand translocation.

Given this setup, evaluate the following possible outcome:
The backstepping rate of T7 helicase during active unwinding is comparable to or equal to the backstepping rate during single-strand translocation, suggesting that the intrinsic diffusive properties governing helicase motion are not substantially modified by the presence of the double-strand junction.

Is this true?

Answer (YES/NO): NO